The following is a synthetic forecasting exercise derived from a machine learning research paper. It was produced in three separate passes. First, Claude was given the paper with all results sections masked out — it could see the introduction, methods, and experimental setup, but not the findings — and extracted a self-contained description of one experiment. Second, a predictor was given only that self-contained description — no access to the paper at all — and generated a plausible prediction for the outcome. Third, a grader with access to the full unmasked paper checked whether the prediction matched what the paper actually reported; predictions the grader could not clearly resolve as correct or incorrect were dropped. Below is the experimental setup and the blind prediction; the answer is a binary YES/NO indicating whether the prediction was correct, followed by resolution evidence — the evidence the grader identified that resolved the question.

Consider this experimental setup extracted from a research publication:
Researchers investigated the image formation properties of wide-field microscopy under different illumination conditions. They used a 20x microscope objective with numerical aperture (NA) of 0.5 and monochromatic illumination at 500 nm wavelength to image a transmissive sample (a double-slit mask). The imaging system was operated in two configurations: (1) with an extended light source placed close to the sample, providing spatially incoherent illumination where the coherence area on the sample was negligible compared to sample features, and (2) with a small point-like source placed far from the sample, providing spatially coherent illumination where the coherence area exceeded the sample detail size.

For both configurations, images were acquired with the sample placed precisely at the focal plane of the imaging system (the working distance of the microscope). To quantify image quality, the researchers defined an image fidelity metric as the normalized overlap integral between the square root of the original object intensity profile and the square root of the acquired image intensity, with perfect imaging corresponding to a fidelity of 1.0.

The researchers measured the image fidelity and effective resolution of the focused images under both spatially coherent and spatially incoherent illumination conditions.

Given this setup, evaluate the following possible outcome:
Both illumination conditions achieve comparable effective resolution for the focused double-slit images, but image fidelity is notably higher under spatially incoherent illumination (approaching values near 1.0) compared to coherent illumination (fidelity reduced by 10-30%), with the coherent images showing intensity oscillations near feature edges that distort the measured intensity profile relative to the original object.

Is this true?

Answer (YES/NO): NO